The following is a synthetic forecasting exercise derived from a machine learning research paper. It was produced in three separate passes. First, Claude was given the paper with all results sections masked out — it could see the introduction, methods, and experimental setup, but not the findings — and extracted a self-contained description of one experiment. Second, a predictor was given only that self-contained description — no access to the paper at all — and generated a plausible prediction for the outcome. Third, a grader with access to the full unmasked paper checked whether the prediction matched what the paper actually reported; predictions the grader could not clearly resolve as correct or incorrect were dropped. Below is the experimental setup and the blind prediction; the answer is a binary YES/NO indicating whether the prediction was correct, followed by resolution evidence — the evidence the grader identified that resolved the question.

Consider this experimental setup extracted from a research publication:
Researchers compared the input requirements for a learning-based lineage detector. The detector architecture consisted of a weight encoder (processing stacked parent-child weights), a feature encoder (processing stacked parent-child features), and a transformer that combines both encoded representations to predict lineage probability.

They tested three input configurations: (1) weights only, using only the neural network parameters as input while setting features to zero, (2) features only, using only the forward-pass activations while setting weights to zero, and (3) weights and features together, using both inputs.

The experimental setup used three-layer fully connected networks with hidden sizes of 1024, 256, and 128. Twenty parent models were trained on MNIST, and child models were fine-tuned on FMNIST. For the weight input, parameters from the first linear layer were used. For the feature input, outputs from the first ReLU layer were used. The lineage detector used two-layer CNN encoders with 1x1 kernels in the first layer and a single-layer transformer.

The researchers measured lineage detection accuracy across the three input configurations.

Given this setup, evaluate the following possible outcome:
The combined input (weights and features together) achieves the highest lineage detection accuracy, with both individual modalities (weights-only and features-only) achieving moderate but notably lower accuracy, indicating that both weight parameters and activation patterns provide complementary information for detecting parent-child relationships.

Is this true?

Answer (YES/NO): YES